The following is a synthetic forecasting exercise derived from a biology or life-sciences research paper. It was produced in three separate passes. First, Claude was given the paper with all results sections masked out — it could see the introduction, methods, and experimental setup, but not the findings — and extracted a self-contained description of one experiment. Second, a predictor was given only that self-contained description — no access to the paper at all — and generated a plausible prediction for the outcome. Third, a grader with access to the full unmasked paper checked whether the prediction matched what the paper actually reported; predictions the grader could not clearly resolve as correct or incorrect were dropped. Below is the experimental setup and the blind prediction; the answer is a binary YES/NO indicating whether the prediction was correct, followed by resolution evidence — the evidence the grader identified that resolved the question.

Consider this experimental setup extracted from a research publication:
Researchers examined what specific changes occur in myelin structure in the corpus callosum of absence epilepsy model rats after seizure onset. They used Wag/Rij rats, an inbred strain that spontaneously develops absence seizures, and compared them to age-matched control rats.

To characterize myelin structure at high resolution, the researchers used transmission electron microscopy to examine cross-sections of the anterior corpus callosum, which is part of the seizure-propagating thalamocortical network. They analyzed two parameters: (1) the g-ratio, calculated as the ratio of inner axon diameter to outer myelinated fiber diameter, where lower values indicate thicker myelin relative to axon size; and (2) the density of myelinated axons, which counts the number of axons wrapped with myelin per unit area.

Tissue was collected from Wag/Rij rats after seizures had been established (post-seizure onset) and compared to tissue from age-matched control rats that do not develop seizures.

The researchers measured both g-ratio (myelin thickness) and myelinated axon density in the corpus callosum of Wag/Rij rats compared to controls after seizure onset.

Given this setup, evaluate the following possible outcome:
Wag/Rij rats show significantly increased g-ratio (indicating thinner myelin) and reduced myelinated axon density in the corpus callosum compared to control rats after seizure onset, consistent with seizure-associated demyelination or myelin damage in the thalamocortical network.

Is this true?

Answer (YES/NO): NO